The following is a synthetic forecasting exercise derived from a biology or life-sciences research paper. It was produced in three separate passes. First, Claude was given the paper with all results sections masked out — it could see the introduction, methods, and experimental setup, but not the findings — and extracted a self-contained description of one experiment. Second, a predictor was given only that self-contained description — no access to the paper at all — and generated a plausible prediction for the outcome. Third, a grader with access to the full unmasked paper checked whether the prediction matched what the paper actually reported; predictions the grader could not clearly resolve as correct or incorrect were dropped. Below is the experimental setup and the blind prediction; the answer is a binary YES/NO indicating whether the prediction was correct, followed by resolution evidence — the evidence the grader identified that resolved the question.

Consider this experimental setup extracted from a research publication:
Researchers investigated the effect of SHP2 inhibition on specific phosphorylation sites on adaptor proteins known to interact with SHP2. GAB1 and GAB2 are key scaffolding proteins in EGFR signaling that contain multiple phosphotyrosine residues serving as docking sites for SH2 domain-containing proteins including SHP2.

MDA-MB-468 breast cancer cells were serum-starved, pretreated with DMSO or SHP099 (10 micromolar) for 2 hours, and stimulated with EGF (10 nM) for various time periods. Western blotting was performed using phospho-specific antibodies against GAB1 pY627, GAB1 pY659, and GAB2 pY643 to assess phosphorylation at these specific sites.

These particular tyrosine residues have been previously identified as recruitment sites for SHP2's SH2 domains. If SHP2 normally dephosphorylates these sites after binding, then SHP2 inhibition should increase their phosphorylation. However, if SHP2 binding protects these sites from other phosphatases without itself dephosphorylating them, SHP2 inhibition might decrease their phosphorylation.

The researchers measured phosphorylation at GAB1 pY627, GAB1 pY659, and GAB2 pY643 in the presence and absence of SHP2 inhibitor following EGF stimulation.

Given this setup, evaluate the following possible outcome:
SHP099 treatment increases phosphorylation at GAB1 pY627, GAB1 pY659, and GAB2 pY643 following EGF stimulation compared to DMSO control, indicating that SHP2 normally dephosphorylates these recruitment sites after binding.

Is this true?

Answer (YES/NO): NO